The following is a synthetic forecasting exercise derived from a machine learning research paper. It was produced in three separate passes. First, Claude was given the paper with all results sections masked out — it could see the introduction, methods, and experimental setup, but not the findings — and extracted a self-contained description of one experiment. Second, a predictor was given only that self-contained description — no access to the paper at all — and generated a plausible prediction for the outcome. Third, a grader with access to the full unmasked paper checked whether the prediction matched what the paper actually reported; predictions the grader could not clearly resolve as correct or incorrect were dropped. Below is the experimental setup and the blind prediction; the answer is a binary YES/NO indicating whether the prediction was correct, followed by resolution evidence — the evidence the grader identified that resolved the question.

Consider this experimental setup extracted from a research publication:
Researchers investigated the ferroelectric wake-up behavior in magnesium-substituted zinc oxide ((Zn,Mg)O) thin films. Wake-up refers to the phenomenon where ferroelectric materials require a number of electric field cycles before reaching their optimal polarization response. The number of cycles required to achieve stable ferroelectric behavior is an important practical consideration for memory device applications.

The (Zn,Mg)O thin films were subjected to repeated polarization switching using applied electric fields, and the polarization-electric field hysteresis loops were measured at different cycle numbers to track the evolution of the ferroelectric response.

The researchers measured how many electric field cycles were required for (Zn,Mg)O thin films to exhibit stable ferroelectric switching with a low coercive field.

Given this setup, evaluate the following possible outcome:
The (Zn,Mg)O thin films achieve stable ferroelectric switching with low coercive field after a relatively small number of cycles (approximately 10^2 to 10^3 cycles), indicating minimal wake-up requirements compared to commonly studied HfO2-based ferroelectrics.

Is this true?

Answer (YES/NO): NO